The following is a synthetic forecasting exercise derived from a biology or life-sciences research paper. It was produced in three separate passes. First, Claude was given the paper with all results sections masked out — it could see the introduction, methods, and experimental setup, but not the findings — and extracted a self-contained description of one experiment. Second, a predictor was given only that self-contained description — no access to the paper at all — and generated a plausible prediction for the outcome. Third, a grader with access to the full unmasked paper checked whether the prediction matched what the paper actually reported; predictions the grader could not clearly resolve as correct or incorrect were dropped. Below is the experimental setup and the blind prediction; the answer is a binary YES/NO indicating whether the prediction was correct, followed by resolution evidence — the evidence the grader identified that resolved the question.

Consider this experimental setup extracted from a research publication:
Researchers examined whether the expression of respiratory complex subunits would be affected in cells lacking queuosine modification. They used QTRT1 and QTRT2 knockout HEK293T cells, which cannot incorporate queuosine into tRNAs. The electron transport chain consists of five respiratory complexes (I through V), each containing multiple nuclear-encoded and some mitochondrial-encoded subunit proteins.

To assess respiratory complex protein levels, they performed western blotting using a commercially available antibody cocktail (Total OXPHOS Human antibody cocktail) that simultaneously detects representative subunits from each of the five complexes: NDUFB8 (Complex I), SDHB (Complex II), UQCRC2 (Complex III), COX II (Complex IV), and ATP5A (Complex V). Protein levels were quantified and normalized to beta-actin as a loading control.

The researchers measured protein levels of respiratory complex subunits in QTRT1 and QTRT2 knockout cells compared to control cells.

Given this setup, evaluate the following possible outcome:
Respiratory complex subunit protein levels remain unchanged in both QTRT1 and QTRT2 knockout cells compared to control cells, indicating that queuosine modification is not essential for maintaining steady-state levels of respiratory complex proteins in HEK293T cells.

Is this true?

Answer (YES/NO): YES